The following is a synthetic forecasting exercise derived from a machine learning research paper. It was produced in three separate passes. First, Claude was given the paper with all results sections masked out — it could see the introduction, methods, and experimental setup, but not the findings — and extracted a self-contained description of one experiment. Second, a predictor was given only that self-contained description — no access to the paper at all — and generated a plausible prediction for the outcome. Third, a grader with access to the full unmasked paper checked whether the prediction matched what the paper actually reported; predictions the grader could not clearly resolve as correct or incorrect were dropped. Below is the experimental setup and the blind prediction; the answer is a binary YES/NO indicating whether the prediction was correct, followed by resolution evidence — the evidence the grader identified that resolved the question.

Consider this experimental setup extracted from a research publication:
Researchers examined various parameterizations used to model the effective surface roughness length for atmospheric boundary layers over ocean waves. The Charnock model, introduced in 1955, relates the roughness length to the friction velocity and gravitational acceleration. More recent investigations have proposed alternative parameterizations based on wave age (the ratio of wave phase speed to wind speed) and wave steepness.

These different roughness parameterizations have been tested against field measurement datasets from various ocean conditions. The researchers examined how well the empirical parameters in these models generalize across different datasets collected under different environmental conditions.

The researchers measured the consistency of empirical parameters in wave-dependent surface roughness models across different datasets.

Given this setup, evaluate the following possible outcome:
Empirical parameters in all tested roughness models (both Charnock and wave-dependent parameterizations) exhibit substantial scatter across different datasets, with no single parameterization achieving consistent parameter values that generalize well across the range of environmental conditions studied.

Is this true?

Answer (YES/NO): YES